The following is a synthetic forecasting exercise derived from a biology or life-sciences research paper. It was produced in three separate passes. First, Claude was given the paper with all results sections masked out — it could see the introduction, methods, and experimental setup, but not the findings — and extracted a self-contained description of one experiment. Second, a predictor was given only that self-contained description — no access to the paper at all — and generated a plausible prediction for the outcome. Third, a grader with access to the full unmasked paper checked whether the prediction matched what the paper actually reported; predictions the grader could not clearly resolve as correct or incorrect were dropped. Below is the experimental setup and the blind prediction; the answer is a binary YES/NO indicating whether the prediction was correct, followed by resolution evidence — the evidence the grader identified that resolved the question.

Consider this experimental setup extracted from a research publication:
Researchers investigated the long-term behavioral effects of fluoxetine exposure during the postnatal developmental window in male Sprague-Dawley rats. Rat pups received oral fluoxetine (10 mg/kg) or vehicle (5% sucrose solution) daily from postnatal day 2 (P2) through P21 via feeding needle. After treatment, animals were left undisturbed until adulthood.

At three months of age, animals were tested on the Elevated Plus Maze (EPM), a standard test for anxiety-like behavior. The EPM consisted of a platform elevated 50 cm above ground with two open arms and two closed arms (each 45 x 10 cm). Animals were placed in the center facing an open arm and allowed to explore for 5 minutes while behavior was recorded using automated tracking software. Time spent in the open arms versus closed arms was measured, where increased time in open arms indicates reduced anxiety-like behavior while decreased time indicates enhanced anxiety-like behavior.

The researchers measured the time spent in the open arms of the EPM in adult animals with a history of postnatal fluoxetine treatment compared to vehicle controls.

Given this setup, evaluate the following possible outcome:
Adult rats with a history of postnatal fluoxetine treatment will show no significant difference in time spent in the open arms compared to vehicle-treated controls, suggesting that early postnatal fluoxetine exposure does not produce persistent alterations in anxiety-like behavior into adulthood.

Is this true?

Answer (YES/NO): NO